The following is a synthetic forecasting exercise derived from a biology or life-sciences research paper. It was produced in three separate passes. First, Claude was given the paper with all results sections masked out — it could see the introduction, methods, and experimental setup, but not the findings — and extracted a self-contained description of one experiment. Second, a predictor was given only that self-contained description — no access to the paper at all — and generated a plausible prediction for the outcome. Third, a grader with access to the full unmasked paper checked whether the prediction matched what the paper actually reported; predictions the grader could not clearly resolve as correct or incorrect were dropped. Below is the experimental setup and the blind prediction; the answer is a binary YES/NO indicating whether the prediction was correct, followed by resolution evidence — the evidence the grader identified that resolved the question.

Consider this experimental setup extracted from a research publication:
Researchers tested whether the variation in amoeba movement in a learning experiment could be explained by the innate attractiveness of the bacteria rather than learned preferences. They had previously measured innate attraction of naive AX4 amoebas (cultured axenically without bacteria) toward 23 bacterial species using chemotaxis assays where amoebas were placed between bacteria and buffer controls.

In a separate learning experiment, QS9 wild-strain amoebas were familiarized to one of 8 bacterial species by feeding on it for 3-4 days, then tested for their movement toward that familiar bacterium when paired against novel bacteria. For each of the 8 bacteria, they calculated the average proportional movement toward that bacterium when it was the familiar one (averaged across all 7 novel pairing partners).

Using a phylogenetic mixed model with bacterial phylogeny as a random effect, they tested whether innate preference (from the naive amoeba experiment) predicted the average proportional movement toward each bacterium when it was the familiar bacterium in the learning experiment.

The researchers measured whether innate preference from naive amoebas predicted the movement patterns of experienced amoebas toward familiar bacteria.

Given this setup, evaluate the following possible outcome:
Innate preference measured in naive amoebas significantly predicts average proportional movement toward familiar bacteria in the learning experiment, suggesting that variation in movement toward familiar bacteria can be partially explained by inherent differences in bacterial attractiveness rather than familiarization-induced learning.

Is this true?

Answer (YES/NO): NO